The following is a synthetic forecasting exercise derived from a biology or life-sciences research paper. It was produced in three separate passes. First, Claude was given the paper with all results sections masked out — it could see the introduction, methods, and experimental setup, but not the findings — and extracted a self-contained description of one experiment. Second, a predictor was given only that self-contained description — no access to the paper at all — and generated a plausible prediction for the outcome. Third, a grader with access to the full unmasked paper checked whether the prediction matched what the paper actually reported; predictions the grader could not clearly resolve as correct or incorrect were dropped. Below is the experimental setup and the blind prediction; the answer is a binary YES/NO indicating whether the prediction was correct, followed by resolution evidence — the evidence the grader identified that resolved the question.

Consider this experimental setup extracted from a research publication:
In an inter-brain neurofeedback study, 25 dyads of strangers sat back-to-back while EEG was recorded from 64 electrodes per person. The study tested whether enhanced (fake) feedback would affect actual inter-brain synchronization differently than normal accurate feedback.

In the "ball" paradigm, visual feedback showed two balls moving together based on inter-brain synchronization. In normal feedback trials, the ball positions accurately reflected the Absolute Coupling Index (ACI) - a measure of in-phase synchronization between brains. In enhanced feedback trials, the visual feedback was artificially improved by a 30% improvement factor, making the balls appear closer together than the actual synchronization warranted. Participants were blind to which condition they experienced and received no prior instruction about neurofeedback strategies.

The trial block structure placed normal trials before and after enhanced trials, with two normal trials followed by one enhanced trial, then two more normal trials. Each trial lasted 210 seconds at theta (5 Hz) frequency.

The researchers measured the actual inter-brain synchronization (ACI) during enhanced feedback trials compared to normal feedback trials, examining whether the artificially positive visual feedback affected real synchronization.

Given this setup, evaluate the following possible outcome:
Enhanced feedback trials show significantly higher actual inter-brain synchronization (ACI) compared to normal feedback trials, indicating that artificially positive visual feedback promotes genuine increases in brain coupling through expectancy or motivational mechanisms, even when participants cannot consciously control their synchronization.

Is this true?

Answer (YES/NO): NO